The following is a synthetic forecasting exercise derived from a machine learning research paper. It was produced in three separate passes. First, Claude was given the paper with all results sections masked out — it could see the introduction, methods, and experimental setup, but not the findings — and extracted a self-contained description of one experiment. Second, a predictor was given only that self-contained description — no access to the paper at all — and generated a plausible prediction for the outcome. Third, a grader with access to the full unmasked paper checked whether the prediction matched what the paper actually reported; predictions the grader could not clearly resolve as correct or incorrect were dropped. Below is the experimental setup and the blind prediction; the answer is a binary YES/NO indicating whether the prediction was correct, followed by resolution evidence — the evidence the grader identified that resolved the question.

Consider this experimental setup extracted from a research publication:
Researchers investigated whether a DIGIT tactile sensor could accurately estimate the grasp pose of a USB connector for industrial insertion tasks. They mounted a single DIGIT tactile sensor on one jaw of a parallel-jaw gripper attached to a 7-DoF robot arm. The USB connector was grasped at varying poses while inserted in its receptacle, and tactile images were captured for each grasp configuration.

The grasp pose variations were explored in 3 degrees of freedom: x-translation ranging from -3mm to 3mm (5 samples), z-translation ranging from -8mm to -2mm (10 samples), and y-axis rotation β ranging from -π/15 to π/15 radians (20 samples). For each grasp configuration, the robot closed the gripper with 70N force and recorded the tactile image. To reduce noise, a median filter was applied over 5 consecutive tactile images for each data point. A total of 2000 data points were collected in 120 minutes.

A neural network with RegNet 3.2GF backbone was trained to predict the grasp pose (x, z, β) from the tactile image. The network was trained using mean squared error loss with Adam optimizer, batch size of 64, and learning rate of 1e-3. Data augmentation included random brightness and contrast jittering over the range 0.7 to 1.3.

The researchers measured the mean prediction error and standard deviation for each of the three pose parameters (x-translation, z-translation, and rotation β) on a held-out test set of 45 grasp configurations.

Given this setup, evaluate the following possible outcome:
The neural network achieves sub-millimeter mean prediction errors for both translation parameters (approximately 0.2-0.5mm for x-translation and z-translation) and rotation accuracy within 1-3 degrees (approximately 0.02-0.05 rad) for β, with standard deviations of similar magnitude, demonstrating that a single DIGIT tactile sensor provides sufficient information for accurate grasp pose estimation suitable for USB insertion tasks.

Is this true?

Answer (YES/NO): NO